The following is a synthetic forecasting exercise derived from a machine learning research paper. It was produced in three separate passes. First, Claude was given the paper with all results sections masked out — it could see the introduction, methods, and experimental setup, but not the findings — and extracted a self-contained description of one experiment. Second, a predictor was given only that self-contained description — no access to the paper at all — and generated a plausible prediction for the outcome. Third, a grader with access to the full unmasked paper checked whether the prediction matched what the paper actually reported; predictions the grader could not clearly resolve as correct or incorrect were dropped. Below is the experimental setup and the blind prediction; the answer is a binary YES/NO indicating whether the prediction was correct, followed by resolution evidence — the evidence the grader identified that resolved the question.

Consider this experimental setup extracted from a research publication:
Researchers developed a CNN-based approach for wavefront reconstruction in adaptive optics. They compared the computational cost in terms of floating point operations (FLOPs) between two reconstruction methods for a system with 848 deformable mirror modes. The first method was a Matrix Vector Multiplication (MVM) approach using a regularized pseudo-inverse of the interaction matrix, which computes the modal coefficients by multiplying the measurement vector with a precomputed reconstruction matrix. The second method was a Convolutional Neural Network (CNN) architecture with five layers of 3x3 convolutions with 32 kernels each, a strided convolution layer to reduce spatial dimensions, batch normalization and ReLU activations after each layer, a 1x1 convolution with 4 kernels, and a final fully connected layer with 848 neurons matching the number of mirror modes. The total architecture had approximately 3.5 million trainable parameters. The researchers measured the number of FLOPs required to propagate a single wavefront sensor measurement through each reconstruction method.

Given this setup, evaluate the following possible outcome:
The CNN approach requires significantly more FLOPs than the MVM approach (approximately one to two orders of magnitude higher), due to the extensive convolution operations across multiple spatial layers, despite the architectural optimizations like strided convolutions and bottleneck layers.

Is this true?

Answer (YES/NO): YES